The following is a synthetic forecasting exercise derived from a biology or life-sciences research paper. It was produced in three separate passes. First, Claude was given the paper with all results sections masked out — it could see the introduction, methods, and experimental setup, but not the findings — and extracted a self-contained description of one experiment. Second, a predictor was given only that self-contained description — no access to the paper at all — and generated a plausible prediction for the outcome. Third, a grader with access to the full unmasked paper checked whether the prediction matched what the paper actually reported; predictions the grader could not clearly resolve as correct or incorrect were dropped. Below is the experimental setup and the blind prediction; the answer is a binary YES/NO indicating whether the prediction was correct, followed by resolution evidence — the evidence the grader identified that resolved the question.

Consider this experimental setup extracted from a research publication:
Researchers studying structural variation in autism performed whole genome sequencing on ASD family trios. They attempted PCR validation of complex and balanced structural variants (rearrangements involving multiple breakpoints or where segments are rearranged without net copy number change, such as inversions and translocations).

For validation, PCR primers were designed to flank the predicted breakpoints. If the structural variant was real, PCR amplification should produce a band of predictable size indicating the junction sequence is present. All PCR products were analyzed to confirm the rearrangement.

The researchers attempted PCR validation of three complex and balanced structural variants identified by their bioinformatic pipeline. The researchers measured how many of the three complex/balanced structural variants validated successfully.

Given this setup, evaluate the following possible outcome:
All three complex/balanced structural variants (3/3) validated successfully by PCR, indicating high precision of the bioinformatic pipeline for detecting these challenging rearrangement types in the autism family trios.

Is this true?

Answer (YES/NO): YES